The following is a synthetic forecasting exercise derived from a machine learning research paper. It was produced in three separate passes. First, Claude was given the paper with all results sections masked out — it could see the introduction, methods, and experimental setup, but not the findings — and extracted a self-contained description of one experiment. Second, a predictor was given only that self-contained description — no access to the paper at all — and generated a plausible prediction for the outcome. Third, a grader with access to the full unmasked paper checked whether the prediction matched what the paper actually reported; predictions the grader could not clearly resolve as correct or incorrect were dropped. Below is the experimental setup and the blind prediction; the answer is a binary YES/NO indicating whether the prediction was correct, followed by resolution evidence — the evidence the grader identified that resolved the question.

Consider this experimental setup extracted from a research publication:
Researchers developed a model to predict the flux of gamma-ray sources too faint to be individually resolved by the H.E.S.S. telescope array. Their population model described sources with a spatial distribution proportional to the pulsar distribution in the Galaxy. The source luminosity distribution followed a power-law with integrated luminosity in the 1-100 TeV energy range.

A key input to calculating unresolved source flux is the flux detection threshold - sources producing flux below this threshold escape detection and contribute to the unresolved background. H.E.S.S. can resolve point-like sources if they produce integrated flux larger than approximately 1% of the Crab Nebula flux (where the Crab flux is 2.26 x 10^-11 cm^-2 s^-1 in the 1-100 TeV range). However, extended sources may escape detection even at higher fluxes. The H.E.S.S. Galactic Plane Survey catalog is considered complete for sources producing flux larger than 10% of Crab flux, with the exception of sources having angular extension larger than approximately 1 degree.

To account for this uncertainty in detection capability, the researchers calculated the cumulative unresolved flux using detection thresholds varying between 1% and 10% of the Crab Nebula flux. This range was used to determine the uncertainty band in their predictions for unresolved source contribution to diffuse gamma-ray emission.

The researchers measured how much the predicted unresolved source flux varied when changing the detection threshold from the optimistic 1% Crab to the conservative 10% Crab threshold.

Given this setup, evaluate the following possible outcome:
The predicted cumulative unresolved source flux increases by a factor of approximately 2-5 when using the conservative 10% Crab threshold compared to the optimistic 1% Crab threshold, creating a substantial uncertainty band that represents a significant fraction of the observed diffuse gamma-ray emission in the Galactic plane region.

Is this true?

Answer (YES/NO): YES